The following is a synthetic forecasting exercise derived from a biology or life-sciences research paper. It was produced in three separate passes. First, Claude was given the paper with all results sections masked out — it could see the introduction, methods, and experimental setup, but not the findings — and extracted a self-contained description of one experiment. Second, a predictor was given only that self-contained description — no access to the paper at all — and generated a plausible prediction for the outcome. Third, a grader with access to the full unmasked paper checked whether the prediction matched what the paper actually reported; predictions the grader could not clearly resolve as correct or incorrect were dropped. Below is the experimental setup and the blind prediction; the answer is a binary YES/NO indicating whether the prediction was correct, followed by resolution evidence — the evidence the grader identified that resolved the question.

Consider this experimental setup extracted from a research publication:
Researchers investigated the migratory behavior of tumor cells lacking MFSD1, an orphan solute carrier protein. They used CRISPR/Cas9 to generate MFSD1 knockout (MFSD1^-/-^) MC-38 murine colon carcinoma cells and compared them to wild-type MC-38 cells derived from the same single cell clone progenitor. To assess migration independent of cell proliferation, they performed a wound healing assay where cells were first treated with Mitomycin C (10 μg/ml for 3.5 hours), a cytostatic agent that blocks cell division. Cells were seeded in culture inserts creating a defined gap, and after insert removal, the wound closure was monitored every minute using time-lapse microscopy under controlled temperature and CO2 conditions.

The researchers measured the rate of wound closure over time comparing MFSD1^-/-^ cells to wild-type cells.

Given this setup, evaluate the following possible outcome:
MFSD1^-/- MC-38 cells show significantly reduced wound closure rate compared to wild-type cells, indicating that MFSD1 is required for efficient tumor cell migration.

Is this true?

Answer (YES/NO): NO